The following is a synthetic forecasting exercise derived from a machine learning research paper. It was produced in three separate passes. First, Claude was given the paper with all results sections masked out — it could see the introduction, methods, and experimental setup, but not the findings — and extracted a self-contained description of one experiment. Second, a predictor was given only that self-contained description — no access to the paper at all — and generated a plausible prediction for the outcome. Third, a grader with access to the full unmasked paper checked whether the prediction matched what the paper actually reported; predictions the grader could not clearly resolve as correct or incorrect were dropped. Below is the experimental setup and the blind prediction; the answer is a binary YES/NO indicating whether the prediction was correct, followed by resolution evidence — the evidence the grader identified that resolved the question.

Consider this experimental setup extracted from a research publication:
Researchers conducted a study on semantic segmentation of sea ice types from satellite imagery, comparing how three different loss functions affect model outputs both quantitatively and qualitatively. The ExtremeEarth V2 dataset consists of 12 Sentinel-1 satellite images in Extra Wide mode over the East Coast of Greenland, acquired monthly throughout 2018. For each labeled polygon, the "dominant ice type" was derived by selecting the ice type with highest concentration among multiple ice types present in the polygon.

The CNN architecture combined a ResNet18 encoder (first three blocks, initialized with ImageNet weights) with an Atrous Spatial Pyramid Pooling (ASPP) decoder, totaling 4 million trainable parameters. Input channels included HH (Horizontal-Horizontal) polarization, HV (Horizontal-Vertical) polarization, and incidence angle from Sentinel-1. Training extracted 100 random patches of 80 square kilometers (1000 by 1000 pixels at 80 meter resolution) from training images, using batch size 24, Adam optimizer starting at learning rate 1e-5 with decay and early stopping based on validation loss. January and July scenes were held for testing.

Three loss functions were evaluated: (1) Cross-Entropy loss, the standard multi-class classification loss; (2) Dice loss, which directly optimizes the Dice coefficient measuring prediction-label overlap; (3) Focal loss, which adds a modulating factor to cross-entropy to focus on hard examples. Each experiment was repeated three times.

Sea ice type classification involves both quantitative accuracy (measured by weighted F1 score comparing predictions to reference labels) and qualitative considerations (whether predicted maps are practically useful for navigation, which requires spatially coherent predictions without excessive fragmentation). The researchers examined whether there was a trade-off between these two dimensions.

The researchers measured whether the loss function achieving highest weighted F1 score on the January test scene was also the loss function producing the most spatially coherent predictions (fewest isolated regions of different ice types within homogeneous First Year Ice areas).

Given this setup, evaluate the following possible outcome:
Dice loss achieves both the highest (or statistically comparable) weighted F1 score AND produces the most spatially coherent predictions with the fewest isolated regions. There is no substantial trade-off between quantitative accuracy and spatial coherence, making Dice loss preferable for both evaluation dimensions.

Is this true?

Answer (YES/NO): NO